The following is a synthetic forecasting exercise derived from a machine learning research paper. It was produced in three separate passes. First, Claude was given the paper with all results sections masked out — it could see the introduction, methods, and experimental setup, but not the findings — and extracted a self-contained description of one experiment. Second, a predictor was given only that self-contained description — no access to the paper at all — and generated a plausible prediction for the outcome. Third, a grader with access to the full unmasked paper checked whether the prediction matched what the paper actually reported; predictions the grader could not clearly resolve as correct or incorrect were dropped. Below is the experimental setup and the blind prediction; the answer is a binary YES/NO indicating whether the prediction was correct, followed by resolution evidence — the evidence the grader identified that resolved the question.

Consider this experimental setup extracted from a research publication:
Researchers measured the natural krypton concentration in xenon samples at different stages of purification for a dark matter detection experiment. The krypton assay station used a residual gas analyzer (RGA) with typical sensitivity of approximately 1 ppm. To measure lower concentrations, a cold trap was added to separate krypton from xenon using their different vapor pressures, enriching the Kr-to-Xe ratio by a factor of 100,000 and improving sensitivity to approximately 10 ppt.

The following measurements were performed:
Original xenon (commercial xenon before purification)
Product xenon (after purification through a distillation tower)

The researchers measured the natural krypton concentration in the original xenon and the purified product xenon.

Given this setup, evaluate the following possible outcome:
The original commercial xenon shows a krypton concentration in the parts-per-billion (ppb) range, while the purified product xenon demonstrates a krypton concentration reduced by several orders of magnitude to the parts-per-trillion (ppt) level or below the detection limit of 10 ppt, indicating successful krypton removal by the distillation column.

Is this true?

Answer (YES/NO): YES